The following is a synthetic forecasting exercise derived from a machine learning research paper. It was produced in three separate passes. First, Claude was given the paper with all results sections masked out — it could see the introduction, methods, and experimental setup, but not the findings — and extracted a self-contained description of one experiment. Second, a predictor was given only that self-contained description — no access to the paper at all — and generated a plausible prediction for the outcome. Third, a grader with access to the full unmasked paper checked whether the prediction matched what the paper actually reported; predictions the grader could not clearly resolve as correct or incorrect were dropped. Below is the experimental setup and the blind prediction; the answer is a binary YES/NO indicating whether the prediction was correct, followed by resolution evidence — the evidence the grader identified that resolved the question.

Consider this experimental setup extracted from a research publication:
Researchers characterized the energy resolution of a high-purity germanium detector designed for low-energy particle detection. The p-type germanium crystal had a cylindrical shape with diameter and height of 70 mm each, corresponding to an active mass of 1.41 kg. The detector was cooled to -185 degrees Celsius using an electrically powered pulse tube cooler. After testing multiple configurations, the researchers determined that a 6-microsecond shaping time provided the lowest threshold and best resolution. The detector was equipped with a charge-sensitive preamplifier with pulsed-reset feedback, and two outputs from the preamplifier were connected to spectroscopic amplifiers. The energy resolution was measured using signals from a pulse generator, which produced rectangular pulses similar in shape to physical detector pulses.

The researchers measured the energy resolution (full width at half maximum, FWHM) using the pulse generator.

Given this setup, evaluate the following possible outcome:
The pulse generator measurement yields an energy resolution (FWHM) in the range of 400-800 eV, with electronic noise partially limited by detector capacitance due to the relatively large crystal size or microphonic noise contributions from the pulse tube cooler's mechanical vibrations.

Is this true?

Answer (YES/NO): NO